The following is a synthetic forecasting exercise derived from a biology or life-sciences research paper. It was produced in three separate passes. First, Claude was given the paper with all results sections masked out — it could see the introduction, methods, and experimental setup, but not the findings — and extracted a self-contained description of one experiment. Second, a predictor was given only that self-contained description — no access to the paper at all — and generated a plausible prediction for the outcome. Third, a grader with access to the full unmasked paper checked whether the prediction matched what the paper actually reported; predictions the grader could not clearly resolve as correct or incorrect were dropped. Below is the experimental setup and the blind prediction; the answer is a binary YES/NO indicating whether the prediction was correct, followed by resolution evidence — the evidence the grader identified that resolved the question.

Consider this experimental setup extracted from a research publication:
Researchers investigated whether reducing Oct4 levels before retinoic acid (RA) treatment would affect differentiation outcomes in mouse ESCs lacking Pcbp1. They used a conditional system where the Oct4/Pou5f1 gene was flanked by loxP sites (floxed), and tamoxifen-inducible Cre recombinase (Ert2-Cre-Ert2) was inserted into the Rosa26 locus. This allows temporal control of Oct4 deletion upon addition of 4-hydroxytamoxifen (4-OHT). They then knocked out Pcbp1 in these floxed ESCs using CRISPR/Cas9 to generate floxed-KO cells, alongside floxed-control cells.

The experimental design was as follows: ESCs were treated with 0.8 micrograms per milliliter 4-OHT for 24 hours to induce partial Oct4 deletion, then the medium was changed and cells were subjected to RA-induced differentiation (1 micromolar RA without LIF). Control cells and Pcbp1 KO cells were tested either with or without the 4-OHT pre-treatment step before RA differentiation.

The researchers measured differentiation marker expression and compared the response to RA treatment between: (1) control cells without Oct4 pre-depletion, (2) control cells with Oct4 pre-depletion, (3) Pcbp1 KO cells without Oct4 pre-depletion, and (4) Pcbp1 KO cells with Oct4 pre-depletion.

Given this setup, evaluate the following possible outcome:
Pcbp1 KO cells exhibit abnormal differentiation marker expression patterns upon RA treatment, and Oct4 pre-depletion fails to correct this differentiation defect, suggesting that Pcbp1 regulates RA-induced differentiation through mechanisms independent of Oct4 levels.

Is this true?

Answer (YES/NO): NO